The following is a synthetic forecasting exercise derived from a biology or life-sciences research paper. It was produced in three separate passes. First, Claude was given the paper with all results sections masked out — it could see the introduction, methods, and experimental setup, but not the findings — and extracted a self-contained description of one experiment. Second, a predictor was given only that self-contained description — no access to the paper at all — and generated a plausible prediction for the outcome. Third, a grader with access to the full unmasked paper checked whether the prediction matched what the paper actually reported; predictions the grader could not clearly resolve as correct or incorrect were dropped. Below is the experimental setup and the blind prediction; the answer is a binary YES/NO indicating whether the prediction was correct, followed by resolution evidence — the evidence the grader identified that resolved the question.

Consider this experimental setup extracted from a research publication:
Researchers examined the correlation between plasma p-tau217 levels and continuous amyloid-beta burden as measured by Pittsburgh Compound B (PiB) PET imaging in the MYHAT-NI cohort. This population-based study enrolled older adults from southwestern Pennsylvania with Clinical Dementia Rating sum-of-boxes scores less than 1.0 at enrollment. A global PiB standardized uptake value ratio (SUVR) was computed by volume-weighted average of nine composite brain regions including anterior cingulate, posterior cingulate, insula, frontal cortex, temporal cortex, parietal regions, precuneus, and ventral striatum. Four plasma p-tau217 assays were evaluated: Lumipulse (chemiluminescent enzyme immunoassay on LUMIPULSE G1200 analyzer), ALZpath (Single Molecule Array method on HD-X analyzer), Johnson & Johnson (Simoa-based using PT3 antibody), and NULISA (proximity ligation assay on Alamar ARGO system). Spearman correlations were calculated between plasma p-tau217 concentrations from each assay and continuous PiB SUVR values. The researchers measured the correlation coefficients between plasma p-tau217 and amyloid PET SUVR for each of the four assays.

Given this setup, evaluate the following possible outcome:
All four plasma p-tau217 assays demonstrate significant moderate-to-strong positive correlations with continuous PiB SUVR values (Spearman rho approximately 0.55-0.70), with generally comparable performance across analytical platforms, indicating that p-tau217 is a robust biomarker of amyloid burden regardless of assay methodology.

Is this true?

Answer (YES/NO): NO